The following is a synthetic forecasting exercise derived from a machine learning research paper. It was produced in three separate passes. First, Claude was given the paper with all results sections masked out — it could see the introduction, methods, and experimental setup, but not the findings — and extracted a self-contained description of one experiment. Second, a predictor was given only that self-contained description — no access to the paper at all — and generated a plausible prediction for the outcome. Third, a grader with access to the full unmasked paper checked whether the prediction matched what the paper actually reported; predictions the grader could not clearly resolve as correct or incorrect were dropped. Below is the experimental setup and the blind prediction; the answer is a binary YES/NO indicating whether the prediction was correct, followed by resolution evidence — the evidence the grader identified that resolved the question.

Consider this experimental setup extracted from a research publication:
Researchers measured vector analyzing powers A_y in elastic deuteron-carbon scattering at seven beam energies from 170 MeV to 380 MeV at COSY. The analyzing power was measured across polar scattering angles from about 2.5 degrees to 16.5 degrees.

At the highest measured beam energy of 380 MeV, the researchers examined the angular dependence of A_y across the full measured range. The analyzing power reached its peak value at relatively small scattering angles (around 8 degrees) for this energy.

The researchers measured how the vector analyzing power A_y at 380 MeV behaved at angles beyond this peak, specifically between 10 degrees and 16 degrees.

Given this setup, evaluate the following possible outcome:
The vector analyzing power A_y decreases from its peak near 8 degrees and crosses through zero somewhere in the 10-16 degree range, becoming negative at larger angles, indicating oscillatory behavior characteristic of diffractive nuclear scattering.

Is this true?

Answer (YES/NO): NO